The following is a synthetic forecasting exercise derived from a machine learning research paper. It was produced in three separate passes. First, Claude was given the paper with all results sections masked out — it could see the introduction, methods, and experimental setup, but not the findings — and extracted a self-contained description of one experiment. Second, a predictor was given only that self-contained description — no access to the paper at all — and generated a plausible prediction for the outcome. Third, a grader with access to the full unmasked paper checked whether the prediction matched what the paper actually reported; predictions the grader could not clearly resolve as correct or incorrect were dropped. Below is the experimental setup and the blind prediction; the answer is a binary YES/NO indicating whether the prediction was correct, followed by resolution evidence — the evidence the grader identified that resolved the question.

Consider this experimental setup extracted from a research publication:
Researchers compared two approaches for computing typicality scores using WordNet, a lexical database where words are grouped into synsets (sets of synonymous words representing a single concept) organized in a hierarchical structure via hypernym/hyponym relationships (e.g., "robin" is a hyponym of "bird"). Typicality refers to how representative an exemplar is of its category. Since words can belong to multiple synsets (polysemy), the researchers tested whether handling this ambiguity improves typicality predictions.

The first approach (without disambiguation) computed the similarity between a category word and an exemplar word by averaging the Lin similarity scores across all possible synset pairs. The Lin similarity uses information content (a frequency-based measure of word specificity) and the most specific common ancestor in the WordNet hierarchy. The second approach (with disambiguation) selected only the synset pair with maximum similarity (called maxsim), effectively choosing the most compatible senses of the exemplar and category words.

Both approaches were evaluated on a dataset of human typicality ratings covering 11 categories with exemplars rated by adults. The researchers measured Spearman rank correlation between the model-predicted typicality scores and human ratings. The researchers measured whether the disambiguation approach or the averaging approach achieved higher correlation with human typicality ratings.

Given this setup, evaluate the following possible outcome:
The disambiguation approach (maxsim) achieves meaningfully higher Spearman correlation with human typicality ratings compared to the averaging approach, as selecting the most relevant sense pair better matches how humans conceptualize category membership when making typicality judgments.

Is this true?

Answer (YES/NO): YES